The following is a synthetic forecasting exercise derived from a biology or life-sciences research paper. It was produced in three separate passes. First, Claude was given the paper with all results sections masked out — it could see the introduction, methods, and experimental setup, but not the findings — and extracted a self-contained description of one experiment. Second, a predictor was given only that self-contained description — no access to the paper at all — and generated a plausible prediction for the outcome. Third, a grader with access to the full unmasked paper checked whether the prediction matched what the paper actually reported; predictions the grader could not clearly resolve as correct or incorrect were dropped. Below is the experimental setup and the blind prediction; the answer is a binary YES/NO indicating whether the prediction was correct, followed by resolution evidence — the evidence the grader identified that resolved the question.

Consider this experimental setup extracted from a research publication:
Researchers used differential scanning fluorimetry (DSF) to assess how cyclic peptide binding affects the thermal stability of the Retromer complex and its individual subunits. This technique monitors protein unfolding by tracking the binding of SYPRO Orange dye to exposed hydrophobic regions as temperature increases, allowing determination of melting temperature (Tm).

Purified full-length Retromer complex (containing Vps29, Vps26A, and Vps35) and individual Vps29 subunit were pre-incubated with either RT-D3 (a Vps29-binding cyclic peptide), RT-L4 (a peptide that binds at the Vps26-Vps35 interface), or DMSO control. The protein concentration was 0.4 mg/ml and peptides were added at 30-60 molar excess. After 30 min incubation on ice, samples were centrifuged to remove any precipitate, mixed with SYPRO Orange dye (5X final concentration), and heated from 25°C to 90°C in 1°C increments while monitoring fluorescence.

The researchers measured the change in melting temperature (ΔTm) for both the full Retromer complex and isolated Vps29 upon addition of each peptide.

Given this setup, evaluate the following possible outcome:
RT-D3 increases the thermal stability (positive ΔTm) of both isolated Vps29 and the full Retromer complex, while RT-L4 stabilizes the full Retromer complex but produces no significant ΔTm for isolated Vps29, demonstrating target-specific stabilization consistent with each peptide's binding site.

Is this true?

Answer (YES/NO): NO